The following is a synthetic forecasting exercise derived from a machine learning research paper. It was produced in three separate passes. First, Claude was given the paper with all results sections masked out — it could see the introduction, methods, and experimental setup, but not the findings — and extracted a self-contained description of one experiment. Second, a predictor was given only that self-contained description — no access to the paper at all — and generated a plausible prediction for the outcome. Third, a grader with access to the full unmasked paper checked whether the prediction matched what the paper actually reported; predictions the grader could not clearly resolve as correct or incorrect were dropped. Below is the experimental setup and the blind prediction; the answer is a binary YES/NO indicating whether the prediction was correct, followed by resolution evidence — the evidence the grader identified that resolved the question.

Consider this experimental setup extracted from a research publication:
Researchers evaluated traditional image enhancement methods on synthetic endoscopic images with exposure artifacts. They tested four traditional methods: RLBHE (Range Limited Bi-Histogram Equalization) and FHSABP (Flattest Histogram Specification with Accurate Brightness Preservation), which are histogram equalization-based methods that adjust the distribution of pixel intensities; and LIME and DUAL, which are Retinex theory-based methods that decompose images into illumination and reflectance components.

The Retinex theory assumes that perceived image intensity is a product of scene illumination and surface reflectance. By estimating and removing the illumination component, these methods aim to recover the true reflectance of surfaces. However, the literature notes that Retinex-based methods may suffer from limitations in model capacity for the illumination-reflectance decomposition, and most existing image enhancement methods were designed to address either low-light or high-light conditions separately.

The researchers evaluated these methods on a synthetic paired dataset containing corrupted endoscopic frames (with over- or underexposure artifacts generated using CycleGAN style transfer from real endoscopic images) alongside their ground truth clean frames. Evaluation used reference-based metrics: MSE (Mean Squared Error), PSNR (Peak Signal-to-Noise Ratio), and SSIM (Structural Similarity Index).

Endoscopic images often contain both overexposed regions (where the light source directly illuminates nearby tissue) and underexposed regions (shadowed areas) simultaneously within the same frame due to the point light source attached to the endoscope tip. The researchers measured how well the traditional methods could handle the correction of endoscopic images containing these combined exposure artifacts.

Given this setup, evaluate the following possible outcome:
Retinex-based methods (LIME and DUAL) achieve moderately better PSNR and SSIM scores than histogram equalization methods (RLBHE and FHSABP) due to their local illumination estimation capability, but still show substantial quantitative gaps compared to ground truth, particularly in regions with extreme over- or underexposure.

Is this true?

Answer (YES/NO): NO